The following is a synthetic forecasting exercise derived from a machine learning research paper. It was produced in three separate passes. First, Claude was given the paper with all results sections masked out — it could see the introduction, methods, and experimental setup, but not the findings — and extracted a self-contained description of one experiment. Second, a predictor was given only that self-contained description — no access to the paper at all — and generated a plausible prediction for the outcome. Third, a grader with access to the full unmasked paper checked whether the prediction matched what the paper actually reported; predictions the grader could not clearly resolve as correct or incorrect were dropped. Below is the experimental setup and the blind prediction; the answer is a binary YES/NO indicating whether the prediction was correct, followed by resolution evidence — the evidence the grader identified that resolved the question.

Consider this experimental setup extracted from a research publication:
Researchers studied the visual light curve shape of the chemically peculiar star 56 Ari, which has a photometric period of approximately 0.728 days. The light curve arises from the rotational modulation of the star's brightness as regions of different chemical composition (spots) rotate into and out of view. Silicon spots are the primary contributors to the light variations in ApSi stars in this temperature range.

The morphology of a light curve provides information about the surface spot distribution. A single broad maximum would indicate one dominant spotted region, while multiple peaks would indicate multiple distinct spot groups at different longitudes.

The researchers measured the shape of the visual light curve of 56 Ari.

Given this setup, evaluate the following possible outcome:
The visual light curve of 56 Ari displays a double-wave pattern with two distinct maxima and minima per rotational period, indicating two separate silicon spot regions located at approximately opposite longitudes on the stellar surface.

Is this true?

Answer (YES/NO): YES